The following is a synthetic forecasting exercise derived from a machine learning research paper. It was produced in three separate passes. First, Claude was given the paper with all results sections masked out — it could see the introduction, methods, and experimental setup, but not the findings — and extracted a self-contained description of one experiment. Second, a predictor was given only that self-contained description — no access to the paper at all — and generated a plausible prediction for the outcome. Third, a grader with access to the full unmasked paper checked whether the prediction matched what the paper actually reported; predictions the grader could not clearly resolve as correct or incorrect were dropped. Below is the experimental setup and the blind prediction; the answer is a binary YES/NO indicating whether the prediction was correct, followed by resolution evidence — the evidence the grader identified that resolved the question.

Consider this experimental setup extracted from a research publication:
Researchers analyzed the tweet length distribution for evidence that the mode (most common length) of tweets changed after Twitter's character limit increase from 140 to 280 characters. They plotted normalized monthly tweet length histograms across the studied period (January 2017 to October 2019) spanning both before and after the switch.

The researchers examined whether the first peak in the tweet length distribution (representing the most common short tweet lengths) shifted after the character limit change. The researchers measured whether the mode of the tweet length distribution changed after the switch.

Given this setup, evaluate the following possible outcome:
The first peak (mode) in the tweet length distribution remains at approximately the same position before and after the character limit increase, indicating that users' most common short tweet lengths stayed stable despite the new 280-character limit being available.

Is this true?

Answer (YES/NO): YES